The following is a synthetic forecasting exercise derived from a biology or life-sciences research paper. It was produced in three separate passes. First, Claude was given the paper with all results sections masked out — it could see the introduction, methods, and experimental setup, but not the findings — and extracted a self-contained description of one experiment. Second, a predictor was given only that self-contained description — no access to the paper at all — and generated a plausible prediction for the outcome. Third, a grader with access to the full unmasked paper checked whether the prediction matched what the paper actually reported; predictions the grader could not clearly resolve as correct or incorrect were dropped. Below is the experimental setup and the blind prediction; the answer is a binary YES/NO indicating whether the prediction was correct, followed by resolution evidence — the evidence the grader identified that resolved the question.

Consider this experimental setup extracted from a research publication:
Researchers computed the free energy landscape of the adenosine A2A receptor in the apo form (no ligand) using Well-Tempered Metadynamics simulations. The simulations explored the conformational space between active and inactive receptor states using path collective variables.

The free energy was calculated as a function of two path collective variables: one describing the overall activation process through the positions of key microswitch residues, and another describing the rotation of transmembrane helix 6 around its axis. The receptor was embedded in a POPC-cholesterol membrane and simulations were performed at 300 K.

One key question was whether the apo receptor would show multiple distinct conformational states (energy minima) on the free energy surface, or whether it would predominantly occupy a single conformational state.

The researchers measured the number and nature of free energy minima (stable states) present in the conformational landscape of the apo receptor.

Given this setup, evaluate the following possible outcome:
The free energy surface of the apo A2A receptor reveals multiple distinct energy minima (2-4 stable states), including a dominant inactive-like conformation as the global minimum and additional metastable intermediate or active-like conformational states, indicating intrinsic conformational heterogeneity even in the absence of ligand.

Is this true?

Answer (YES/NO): YES